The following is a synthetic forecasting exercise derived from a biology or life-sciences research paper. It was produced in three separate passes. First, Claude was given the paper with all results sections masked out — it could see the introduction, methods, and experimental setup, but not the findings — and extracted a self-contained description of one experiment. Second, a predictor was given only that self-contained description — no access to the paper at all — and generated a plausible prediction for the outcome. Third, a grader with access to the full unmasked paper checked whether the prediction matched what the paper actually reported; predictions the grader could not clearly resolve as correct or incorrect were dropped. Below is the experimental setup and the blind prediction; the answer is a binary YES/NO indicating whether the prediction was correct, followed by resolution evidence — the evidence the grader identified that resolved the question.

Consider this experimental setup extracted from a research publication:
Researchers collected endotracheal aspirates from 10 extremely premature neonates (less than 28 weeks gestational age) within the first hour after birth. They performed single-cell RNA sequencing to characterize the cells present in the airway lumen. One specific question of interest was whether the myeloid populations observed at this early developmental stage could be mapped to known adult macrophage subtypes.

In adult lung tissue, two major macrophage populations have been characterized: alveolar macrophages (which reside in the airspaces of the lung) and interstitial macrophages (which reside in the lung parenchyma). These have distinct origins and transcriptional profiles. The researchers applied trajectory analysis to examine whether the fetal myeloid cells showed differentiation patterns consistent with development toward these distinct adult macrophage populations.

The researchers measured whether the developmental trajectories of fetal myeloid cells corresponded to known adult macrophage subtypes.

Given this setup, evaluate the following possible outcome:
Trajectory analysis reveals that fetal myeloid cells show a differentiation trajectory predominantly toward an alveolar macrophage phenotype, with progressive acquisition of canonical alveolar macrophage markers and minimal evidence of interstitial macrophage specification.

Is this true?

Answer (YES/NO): NO